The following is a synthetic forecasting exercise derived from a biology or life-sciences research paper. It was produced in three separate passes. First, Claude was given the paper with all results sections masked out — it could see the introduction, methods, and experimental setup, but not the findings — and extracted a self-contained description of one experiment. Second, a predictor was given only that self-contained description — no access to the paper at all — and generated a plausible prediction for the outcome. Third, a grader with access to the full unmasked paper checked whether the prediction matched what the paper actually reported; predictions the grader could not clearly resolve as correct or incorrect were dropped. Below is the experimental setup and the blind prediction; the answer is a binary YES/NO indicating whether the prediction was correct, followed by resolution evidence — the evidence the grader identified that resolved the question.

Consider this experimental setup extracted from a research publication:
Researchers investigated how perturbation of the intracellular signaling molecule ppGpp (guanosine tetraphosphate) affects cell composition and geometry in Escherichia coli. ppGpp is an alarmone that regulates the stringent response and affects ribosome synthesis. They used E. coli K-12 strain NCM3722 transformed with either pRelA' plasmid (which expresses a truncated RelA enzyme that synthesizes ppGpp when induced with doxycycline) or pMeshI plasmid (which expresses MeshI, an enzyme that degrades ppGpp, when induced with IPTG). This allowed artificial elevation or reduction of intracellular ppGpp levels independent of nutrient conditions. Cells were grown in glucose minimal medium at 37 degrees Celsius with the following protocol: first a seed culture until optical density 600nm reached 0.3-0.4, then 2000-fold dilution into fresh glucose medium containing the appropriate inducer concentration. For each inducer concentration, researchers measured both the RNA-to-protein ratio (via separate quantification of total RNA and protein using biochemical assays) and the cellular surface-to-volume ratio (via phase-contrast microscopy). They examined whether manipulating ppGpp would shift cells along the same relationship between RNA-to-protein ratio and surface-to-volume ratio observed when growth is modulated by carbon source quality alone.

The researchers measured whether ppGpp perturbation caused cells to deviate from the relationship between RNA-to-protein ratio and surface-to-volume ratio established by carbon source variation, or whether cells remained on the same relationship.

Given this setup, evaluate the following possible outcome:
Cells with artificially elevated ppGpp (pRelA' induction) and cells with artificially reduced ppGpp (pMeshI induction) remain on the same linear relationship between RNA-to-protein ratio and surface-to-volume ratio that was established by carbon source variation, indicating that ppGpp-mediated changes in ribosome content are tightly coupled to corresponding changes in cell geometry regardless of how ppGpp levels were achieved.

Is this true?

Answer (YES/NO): YES